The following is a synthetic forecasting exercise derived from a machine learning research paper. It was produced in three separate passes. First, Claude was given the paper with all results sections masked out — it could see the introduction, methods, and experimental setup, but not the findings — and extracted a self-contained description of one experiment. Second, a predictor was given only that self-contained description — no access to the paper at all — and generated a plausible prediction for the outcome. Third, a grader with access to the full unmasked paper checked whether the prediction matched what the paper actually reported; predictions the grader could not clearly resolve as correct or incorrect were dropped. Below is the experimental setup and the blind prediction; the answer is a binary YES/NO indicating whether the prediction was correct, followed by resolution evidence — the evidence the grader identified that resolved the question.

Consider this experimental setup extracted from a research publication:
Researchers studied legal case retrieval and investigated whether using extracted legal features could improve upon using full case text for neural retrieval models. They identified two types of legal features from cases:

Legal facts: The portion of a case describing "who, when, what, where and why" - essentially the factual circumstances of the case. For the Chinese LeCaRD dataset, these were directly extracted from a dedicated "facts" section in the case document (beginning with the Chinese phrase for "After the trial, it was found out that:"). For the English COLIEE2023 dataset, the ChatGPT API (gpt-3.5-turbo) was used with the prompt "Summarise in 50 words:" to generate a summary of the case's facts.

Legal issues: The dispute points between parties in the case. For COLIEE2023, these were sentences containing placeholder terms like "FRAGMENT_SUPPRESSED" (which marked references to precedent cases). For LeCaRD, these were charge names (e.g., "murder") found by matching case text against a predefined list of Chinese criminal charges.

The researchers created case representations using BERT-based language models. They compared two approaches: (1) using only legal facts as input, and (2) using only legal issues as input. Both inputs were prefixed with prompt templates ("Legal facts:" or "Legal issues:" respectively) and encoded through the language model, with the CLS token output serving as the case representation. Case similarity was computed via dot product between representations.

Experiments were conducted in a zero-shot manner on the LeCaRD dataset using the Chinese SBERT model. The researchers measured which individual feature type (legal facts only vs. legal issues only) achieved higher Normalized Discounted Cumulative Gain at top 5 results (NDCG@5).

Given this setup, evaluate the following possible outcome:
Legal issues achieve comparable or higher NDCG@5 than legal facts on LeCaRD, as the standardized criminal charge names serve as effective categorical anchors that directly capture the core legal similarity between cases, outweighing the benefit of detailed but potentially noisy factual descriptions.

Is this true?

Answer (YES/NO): NO